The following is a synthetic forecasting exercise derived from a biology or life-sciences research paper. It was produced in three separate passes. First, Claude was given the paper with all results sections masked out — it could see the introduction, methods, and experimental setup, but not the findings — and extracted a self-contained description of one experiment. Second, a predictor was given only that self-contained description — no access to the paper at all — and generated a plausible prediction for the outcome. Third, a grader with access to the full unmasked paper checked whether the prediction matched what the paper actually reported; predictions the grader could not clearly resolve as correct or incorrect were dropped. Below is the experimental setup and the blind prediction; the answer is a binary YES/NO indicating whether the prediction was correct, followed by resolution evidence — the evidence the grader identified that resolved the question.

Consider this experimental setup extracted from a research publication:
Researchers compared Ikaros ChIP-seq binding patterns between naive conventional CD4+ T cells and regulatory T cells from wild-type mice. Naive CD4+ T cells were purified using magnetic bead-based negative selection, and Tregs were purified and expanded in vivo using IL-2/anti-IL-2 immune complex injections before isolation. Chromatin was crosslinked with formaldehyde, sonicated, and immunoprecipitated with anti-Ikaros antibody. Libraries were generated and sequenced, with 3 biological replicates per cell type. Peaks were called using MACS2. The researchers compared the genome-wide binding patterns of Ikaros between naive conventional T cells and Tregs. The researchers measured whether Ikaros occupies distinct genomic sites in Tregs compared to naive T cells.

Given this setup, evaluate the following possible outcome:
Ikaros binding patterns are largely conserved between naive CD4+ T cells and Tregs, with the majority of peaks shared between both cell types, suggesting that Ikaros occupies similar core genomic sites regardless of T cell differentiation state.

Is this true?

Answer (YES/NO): NO